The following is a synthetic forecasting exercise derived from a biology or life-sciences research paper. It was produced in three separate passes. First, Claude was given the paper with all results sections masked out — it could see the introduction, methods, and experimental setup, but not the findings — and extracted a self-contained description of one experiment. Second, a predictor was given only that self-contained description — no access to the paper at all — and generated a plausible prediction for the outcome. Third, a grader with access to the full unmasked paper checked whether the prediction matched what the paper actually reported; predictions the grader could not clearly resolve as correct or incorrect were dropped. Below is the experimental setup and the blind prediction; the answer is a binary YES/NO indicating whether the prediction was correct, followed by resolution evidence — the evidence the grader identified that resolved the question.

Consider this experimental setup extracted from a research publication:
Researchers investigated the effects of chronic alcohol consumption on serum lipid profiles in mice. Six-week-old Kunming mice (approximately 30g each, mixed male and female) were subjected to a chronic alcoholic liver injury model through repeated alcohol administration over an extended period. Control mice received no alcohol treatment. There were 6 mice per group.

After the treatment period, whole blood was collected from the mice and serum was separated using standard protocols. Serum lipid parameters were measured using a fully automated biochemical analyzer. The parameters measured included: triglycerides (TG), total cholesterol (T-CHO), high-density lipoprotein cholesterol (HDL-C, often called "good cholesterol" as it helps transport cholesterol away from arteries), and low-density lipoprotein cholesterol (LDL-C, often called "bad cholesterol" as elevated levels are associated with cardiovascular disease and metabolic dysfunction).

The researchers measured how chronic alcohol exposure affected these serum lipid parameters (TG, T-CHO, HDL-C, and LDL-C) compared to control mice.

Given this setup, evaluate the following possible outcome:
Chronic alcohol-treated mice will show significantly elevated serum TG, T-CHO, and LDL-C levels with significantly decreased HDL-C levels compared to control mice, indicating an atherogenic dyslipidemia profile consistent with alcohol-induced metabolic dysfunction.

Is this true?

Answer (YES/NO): NO